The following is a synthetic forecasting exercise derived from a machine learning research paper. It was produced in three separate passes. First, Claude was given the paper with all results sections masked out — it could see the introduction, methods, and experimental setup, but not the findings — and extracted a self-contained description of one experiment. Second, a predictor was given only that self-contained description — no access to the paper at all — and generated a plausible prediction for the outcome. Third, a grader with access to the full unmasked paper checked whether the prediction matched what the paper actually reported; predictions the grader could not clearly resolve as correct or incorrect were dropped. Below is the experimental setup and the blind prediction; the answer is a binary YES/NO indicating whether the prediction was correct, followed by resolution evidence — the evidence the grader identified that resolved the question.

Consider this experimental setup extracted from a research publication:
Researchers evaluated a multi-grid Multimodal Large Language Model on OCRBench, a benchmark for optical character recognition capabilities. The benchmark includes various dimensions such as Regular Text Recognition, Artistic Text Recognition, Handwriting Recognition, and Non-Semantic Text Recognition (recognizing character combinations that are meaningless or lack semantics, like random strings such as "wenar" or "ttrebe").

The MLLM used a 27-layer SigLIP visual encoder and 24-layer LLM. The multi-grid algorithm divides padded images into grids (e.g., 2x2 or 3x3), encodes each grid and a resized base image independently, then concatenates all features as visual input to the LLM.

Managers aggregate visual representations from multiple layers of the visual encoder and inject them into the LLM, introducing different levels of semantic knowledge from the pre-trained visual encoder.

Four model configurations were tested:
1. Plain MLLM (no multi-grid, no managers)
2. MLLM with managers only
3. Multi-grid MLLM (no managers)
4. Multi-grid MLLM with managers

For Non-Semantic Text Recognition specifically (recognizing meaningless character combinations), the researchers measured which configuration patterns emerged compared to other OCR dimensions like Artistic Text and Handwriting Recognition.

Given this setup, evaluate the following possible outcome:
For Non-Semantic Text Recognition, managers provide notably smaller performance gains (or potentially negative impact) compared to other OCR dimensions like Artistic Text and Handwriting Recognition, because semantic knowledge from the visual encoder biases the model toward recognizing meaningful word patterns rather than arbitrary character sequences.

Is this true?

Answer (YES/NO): YES